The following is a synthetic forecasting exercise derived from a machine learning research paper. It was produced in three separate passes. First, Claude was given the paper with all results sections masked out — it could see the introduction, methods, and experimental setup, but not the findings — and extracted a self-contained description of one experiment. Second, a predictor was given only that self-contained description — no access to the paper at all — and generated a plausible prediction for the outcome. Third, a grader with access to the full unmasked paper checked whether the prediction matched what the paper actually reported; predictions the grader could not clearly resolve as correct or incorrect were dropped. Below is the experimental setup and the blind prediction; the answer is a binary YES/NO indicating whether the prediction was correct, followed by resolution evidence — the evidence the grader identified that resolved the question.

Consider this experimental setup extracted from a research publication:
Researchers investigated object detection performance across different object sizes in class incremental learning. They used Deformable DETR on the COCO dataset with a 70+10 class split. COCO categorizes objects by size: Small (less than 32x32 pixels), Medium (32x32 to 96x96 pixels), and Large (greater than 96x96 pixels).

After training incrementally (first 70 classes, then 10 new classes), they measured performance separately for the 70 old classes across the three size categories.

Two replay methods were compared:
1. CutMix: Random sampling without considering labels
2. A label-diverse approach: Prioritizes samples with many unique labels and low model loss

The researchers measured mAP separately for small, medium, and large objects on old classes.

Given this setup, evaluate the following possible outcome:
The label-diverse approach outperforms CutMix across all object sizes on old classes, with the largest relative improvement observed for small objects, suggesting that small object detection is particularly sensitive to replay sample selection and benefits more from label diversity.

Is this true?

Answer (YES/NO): YES